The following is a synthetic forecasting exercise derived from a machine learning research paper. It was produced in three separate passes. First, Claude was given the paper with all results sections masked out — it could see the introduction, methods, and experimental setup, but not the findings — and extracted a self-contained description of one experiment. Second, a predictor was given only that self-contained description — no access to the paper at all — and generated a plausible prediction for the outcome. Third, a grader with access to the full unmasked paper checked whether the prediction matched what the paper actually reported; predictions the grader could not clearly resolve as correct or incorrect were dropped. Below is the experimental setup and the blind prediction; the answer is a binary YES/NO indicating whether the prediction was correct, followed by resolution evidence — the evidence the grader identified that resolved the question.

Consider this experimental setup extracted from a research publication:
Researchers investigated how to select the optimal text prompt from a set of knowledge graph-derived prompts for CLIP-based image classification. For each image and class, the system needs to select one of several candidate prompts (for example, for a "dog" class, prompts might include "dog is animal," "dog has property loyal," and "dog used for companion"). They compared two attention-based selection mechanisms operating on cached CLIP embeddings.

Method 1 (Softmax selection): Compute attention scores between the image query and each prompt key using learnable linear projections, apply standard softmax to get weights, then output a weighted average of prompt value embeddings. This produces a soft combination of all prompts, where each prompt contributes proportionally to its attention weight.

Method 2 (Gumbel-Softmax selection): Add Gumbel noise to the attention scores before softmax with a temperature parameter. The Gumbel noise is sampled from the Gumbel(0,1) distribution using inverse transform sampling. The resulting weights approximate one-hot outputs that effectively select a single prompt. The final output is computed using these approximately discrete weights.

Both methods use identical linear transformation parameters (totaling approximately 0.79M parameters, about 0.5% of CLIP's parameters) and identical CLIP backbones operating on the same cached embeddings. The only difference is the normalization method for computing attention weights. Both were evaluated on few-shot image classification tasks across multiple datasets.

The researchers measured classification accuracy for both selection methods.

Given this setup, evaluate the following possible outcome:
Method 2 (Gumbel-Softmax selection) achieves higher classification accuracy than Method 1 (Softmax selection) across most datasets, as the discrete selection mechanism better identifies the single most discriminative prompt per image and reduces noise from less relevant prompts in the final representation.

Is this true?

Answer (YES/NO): YES